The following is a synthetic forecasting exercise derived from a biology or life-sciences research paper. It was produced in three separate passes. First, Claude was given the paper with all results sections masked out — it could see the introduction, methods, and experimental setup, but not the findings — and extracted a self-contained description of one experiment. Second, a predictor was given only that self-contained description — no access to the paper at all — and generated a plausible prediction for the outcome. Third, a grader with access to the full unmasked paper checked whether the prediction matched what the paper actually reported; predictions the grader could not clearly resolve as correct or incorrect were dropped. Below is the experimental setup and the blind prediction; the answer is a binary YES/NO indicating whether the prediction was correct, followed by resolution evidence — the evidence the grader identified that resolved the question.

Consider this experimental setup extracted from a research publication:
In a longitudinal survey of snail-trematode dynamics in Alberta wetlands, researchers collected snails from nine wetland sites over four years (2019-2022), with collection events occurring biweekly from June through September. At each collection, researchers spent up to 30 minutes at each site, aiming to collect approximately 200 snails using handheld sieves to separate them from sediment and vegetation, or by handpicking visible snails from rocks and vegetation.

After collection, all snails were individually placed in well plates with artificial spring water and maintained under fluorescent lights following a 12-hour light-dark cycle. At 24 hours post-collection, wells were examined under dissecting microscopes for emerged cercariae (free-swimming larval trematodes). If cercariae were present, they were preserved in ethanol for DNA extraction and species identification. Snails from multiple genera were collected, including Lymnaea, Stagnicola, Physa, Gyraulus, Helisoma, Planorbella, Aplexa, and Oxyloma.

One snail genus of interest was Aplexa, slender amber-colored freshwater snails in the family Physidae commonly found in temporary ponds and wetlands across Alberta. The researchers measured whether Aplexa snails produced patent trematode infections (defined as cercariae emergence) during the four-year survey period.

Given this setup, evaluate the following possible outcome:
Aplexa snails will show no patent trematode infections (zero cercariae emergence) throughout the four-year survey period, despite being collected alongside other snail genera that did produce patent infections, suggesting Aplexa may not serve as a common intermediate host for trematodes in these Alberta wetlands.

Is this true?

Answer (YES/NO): YES